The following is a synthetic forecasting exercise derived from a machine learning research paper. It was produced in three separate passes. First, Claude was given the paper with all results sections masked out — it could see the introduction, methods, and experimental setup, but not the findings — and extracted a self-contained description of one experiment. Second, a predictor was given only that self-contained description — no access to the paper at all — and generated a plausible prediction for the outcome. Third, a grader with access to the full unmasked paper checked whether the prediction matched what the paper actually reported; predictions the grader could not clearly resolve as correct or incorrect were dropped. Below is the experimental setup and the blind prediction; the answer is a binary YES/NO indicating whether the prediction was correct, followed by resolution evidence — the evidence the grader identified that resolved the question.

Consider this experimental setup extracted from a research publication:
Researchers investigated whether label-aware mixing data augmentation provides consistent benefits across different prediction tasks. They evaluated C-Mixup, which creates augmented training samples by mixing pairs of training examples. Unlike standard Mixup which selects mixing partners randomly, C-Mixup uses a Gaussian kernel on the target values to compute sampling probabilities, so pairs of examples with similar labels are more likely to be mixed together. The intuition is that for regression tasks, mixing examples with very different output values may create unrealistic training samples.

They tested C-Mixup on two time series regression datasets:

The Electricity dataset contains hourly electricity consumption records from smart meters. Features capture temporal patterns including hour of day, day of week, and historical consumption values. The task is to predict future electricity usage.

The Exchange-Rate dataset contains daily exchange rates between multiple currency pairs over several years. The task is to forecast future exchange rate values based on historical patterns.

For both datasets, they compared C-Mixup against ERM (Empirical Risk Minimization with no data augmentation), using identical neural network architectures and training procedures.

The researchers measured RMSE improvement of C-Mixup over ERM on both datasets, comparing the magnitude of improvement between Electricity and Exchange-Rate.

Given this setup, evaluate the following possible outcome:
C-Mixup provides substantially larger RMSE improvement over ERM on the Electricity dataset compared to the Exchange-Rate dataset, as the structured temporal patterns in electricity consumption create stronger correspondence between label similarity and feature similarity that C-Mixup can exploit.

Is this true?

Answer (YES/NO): NO